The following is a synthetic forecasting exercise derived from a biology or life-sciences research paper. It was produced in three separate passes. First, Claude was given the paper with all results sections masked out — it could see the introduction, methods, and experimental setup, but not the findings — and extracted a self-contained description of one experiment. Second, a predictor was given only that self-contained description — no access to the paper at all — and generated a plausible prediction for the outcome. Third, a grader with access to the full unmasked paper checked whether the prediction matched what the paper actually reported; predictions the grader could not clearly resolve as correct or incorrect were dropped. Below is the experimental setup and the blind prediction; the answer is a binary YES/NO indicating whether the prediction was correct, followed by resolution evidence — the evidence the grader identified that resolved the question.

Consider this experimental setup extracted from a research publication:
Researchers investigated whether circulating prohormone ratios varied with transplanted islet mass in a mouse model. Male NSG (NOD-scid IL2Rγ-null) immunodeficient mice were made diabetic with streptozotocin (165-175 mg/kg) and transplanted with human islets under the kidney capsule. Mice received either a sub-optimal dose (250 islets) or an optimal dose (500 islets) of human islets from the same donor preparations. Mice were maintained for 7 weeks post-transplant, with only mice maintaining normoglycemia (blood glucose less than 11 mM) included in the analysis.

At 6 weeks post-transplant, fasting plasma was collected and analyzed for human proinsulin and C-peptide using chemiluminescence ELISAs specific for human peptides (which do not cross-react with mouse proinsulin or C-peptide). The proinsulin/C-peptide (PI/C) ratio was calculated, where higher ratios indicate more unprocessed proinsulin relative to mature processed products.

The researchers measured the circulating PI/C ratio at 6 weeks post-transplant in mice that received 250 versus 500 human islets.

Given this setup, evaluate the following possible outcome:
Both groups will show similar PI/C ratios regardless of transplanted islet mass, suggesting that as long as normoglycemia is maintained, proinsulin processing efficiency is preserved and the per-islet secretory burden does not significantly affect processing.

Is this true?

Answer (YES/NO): NO